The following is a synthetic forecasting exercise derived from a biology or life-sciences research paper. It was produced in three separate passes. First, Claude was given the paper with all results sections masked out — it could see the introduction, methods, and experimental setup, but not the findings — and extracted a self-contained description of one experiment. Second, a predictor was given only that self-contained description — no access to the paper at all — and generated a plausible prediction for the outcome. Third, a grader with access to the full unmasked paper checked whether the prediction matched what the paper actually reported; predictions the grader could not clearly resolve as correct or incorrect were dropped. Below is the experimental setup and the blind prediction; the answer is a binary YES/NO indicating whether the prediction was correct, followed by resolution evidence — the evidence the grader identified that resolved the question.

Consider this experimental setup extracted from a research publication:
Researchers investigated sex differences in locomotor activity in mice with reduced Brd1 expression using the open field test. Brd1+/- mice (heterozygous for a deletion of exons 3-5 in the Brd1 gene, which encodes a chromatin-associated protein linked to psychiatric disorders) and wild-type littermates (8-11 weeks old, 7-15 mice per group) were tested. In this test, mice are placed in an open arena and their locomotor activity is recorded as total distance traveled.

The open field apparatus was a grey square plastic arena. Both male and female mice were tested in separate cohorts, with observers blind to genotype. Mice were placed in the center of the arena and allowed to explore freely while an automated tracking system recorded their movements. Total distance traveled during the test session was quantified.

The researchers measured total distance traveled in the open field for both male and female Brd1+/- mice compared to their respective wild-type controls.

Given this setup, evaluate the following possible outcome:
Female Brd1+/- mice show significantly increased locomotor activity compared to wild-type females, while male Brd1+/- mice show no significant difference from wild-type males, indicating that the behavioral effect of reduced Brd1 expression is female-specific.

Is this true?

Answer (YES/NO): NO